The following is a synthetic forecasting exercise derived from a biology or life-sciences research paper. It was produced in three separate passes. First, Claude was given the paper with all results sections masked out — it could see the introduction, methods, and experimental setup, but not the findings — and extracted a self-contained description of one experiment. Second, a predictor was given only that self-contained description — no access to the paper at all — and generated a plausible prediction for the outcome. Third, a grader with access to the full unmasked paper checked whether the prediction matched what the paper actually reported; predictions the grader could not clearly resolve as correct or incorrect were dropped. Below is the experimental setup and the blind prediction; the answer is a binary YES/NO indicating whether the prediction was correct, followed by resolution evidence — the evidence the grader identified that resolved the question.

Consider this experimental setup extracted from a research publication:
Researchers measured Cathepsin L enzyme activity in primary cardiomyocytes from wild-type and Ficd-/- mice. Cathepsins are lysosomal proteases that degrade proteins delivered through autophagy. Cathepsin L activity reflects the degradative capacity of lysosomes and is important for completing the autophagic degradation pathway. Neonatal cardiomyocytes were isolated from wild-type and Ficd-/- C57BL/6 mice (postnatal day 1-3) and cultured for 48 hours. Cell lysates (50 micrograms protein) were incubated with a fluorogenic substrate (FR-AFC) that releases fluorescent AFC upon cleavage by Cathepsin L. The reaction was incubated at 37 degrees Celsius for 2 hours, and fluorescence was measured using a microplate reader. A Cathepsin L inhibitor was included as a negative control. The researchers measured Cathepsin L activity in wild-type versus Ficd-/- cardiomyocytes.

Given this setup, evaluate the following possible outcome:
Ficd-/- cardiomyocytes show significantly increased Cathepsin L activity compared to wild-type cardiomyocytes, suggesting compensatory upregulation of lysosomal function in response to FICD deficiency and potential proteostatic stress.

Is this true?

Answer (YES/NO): YES